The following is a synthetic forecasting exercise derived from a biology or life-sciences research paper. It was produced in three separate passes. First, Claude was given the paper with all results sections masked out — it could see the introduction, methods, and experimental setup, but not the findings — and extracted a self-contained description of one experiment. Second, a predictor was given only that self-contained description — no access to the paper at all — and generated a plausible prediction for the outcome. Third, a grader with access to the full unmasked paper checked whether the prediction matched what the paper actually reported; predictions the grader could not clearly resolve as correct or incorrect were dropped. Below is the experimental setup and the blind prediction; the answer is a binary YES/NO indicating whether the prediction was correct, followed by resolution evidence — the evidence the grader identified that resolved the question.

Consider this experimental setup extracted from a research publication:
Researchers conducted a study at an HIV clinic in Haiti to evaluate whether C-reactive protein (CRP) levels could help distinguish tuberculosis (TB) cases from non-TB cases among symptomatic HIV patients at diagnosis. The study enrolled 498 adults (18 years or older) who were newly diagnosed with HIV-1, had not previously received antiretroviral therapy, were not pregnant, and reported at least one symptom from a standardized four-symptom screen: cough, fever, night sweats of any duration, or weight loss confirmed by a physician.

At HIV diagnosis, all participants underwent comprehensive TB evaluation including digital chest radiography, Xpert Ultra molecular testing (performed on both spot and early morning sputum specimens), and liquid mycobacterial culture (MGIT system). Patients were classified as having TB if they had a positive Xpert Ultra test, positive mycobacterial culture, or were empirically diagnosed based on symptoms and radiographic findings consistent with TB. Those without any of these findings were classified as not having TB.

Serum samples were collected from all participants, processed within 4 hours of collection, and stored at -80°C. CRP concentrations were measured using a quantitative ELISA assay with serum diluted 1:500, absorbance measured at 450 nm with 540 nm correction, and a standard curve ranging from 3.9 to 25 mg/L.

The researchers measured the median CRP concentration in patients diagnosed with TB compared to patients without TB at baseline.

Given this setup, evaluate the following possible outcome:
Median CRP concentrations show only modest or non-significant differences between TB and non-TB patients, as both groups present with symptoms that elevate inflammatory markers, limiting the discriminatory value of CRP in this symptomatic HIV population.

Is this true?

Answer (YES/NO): NO